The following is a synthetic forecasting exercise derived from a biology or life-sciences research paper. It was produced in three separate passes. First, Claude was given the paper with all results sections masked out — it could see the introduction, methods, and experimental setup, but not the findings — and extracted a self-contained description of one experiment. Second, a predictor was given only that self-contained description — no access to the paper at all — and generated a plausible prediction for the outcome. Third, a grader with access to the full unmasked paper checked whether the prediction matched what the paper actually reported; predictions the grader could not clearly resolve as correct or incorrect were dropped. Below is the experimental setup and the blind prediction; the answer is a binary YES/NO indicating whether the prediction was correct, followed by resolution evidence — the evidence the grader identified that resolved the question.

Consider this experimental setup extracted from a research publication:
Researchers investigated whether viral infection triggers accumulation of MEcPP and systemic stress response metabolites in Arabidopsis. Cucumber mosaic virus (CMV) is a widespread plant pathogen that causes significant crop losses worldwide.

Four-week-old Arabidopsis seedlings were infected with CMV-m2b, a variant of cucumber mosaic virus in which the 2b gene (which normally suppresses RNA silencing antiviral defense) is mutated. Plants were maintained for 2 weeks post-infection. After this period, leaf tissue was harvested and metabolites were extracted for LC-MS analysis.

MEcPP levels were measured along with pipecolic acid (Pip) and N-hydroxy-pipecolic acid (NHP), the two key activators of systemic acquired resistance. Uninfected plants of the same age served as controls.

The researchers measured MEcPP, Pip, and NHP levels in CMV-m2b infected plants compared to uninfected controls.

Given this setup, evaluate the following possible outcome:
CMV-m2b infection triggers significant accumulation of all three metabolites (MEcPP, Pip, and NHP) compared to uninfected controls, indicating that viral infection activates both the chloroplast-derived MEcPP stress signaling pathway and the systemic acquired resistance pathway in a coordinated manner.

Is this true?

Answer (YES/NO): YES